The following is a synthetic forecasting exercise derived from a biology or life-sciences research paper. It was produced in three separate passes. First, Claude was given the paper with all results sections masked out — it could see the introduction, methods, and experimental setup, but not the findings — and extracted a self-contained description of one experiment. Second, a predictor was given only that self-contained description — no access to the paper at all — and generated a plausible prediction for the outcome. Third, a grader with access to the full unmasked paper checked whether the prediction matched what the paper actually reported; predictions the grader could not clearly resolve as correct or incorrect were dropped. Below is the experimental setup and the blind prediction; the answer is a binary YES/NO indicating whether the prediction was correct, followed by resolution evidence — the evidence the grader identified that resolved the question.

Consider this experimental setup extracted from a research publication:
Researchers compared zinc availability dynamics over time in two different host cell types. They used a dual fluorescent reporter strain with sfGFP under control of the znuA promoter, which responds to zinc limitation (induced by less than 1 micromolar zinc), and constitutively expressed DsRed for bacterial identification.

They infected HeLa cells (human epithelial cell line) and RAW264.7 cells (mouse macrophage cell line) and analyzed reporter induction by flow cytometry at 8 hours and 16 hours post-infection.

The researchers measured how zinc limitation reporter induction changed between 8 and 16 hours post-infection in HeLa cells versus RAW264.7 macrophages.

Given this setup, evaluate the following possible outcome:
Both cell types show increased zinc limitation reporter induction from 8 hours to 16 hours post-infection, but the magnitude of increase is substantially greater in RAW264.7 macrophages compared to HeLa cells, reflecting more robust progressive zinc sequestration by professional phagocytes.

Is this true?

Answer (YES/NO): NO